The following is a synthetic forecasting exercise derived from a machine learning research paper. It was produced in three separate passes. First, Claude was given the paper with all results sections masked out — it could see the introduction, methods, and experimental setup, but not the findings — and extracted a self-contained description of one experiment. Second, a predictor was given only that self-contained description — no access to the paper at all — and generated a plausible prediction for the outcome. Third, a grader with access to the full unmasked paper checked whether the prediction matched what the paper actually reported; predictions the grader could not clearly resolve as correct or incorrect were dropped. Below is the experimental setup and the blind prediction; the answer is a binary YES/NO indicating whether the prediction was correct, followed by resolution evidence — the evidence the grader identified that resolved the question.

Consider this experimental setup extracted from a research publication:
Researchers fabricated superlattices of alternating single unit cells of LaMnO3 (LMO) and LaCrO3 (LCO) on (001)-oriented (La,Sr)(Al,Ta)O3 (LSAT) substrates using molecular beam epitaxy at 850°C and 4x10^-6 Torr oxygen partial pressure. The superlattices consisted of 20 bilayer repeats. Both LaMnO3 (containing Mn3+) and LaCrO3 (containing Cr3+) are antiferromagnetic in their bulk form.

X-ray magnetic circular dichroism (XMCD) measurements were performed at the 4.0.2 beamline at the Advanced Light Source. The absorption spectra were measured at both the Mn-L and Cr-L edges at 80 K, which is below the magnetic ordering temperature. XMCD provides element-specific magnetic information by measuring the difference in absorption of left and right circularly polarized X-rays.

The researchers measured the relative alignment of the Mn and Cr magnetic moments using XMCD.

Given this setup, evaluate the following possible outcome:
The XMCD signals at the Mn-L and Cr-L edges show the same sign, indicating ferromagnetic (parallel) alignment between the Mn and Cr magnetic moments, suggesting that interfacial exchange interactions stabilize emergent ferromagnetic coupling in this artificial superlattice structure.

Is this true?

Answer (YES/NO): NO